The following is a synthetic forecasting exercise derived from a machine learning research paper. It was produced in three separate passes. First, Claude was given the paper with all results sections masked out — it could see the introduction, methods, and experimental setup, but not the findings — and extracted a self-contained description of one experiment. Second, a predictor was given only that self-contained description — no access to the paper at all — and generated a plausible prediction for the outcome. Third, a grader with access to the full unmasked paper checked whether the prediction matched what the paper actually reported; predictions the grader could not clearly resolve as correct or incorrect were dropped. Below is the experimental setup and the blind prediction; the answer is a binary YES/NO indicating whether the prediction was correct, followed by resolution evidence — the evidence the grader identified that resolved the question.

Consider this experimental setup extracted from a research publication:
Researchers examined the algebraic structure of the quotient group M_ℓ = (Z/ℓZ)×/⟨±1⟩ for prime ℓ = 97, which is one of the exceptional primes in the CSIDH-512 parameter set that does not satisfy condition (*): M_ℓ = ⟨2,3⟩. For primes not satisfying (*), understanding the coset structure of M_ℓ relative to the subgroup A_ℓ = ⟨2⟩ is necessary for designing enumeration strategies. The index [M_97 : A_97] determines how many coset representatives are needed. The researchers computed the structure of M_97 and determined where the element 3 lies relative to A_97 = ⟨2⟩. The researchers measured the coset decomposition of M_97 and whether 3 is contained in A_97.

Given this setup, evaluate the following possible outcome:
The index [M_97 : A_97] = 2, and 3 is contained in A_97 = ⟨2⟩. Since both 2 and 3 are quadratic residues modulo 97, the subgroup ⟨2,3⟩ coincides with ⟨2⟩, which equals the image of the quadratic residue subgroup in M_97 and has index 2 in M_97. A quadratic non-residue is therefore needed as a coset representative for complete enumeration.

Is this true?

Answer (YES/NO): YES